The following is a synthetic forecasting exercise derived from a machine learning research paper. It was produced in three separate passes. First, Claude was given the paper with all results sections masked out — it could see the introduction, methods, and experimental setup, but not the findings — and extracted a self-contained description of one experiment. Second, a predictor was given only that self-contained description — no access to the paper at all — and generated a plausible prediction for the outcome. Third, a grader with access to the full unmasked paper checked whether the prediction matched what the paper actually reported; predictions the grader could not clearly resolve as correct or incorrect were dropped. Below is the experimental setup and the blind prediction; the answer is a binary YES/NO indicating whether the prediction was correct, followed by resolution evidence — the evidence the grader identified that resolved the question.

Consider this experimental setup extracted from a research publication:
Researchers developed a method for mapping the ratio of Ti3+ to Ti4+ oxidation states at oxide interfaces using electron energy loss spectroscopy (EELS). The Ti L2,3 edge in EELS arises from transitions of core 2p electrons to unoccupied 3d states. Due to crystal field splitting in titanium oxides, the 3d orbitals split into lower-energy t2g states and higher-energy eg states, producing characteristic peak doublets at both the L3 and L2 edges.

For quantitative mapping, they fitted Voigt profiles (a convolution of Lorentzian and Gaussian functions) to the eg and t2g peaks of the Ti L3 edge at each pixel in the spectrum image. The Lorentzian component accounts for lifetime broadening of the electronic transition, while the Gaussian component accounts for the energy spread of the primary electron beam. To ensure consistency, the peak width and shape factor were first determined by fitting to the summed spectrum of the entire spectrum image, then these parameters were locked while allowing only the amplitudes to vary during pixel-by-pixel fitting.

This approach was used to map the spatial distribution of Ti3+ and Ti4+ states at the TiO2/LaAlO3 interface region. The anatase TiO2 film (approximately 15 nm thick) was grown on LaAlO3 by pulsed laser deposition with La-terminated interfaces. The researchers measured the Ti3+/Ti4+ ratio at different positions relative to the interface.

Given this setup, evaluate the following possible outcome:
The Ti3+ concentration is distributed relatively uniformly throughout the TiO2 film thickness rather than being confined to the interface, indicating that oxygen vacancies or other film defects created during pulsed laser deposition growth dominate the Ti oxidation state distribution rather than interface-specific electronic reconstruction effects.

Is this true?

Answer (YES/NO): NO